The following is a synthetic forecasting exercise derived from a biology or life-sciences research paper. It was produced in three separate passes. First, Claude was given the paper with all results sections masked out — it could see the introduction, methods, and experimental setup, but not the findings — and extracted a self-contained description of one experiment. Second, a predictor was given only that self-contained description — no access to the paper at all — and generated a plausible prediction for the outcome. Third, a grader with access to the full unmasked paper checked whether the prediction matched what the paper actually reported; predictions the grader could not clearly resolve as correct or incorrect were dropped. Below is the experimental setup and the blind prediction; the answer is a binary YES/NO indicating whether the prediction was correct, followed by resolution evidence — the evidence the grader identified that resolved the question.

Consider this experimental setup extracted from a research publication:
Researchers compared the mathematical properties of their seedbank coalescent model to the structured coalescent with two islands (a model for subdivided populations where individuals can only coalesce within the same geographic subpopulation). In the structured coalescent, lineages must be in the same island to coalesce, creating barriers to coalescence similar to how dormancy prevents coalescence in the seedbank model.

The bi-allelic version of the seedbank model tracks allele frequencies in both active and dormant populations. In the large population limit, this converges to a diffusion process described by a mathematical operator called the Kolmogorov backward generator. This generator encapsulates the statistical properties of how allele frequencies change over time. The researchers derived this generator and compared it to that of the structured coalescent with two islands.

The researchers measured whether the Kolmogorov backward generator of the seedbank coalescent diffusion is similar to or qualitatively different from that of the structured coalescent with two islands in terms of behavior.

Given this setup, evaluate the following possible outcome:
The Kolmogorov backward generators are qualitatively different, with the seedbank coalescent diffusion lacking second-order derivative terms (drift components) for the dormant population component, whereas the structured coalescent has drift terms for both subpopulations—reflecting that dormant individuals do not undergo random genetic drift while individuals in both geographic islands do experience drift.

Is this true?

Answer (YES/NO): YES